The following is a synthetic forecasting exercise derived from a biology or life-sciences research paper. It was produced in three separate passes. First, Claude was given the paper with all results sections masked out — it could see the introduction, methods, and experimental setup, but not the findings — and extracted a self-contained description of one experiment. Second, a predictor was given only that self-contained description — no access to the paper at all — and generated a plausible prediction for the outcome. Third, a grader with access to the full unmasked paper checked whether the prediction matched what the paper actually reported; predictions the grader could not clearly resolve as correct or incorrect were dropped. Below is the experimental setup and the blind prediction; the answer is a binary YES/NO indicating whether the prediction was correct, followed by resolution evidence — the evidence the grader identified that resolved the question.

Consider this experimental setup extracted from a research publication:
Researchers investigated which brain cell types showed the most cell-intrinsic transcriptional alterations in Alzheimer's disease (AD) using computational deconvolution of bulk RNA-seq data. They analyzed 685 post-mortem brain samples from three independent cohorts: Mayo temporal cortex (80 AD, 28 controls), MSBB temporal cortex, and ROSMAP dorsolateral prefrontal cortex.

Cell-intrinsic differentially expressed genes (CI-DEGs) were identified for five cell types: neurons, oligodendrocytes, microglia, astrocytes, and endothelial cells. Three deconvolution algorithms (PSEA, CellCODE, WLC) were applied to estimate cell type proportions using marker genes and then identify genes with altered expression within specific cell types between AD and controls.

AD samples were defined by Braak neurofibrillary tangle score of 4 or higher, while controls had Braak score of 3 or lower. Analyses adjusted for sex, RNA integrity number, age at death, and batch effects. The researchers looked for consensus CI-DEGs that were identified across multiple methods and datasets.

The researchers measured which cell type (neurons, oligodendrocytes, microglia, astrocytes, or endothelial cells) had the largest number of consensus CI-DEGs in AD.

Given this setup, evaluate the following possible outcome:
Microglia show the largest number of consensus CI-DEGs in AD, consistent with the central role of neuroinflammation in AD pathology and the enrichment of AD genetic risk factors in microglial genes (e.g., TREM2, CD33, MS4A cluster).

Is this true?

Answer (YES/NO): NO